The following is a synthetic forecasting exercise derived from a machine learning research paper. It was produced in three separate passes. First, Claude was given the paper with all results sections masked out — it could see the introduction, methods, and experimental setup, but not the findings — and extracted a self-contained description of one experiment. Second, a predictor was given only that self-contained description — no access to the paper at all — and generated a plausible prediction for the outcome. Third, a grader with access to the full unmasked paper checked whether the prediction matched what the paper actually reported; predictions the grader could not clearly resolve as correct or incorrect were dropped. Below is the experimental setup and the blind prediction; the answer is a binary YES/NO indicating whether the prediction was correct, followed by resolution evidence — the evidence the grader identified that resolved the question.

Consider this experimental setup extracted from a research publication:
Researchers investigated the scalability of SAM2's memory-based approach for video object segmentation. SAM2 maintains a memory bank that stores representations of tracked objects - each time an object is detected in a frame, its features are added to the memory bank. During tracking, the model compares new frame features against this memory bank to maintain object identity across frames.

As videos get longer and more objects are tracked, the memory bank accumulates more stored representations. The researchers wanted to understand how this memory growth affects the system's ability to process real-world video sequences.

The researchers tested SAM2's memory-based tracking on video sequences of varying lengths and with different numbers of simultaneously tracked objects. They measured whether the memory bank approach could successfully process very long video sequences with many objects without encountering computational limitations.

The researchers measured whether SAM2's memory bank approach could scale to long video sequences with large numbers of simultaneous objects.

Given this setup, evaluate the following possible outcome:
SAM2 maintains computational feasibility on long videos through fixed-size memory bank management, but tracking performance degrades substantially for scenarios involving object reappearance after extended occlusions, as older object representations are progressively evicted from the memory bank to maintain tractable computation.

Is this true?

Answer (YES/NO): NO